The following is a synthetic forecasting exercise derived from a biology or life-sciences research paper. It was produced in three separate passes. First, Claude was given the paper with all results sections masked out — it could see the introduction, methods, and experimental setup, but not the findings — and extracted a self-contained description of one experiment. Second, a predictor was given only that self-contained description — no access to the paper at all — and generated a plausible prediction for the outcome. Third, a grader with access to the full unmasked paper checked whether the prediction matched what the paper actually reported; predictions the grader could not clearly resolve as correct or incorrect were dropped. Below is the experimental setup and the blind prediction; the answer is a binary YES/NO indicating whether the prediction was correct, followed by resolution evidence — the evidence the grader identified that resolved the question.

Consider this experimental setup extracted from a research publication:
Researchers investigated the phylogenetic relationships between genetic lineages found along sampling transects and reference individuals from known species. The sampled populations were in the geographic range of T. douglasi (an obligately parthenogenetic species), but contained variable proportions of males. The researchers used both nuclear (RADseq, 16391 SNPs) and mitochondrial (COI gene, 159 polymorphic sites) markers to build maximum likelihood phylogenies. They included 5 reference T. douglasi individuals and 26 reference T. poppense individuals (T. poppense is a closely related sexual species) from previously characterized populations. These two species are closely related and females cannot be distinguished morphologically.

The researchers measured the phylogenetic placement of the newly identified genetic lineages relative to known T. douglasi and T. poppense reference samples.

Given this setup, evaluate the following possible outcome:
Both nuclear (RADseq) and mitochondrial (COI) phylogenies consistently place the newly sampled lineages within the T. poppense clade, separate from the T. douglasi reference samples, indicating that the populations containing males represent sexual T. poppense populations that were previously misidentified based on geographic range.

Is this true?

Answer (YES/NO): NO